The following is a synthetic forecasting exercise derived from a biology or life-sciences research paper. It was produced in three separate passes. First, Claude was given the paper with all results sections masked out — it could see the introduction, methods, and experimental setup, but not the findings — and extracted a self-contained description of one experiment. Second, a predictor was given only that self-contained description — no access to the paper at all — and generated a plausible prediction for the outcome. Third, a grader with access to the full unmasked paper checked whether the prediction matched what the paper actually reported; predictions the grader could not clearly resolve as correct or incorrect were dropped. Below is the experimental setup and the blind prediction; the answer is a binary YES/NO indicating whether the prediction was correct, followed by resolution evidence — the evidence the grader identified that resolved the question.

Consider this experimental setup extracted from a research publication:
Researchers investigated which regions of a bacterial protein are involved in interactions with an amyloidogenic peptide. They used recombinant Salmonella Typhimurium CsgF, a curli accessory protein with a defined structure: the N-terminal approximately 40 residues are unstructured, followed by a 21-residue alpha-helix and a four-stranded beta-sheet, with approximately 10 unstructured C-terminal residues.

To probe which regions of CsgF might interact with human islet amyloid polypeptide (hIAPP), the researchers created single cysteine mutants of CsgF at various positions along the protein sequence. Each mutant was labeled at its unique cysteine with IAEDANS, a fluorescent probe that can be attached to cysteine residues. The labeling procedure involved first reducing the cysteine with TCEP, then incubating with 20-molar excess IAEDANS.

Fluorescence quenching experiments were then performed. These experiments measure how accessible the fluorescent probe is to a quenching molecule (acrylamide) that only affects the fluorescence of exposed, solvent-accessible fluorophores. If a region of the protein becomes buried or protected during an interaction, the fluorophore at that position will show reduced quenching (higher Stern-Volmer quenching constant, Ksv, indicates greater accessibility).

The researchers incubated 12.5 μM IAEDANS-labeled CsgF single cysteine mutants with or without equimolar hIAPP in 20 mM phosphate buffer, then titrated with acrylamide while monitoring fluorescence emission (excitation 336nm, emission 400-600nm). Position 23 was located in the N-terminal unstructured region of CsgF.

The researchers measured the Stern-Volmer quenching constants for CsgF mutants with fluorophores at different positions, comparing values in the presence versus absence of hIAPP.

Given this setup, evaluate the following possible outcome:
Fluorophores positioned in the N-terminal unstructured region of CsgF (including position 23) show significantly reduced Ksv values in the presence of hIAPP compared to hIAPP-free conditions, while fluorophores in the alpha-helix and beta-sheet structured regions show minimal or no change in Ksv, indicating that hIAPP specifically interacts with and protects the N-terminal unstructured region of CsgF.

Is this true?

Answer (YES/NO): NO